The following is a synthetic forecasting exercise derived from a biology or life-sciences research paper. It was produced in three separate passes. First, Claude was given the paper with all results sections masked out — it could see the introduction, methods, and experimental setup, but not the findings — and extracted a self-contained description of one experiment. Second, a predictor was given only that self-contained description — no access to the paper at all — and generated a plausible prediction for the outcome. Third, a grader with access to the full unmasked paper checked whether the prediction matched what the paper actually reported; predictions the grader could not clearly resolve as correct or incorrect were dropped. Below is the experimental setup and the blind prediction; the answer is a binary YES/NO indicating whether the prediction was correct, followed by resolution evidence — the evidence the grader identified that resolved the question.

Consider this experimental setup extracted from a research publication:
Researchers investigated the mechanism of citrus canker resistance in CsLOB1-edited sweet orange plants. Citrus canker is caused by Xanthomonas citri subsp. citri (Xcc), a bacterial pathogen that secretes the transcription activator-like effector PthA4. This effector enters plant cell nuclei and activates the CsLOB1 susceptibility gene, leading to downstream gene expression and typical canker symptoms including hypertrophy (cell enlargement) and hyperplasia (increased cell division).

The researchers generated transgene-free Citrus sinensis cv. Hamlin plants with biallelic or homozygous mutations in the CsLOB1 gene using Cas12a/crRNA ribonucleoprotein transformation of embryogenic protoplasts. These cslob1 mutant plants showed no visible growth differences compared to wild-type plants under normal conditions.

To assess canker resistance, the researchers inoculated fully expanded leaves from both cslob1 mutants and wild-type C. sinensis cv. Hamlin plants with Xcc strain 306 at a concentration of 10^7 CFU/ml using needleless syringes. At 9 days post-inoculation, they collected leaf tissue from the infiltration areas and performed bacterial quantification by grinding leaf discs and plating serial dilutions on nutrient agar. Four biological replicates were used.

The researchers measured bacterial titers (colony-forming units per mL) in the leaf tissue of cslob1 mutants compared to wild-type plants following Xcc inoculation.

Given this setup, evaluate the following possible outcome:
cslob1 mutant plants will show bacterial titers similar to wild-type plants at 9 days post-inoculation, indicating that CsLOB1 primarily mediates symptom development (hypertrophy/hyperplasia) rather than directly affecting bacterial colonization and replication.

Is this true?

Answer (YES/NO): YES